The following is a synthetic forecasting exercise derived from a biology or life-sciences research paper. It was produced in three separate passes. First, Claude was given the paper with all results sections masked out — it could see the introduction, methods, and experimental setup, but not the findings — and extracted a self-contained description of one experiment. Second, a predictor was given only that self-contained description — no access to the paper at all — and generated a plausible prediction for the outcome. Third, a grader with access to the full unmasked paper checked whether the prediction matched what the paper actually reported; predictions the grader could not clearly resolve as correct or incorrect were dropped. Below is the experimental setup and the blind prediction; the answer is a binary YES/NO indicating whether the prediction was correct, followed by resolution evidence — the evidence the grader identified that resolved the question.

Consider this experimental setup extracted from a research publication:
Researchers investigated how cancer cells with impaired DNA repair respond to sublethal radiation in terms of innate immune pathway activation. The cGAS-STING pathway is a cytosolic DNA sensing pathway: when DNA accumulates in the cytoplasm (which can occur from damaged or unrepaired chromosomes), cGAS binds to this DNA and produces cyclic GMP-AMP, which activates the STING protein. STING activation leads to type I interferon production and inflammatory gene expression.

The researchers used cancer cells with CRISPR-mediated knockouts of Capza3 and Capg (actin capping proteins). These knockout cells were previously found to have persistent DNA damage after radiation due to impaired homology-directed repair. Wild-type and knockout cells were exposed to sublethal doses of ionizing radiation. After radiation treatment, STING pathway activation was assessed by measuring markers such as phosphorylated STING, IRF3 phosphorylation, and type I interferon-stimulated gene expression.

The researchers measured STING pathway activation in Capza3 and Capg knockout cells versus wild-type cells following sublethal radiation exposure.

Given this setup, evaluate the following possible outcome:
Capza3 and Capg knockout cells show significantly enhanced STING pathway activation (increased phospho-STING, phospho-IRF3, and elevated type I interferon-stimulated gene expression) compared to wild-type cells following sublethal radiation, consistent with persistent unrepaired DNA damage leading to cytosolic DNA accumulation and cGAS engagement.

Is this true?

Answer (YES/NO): YES